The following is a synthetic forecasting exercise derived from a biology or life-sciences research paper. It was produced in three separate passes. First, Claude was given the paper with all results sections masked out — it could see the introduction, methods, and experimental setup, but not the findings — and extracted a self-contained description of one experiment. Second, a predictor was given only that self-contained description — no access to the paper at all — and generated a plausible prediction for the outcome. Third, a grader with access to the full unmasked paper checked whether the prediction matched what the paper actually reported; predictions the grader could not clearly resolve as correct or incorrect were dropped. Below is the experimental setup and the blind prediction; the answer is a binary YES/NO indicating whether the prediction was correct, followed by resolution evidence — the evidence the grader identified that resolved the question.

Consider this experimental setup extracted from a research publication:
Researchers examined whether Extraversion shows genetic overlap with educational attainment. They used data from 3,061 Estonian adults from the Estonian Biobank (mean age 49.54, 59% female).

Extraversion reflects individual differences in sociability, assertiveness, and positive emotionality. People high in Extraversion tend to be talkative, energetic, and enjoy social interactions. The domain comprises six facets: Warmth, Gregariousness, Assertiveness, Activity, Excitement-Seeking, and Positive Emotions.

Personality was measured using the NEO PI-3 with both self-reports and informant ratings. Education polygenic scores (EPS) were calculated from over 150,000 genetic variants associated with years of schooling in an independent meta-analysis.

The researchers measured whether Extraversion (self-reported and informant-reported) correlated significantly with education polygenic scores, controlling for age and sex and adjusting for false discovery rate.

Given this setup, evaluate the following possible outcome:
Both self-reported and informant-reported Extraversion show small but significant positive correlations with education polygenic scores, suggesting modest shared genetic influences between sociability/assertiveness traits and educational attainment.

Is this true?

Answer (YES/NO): NO